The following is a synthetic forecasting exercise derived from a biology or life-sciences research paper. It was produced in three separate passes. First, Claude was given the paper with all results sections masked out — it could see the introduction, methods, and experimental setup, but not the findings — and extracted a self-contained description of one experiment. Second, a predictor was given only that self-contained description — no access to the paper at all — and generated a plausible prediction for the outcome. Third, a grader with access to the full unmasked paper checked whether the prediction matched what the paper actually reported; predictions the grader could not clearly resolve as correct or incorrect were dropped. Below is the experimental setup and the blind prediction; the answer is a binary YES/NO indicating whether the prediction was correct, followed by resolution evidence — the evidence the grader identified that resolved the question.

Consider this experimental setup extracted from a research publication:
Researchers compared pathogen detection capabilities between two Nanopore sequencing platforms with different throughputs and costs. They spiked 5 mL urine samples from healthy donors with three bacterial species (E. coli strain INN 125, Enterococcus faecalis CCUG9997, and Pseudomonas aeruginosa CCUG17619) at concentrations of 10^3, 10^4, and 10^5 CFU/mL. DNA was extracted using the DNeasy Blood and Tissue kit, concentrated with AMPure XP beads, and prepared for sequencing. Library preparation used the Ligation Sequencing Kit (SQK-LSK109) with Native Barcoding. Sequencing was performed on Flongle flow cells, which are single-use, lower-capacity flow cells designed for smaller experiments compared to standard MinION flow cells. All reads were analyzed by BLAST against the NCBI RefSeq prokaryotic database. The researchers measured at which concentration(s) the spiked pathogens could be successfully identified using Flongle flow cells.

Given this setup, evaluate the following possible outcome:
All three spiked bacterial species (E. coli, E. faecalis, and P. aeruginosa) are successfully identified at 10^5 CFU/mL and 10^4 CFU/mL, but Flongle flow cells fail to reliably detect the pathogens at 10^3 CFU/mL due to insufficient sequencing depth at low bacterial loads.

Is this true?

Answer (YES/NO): NO